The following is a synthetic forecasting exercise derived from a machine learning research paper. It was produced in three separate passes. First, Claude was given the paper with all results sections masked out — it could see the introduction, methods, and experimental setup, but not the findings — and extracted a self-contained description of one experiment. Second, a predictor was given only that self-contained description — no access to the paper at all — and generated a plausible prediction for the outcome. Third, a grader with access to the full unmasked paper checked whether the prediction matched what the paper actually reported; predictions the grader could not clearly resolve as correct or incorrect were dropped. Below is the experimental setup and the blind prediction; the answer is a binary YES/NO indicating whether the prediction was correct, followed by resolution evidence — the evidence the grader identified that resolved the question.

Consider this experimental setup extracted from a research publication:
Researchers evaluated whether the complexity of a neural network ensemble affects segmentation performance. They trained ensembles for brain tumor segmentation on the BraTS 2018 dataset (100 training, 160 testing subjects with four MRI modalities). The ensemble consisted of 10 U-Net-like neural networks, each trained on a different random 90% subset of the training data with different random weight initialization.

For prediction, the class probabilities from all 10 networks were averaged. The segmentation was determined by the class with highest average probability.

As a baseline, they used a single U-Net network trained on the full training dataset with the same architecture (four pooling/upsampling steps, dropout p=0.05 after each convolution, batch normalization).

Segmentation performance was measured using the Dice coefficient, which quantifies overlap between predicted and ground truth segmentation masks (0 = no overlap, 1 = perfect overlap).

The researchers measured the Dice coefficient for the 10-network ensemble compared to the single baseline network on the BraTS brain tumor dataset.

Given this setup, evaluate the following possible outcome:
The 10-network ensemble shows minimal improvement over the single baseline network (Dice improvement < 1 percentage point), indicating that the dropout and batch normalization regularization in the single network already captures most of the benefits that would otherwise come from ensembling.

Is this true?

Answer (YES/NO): YES